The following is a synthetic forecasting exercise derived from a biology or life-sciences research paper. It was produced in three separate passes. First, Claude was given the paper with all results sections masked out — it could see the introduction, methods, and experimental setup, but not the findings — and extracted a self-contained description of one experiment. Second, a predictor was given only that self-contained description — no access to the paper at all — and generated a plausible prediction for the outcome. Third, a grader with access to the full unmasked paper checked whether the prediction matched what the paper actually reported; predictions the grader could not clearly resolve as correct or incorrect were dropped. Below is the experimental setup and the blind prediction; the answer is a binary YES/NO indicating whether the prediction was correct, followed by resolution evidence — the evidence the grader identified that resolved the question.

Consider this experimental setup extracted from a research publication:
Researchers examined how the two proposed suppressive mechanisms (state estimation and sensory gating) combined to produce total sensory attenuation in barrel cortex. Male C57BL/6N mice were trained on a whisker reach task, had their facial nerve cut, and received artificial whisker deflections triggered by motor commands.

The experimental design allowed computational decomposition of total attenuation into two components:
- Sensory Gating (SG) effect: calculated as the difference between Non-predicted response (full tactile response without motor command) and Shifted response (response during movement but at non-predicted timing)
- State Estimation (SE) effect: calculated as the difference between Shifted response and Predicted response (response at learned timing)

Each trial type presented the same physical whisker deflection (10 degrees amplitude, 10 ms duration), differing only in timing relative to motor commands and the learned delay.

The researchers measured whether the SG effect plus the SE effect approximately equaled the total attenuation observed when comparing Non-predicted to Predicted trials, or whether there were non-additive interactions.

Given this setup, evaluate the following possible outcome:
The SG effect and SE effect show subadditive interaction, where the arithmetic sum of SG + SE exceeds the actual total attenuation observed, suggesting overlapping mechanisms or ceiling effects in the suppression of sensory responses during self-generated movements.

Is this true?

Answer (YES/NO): NO